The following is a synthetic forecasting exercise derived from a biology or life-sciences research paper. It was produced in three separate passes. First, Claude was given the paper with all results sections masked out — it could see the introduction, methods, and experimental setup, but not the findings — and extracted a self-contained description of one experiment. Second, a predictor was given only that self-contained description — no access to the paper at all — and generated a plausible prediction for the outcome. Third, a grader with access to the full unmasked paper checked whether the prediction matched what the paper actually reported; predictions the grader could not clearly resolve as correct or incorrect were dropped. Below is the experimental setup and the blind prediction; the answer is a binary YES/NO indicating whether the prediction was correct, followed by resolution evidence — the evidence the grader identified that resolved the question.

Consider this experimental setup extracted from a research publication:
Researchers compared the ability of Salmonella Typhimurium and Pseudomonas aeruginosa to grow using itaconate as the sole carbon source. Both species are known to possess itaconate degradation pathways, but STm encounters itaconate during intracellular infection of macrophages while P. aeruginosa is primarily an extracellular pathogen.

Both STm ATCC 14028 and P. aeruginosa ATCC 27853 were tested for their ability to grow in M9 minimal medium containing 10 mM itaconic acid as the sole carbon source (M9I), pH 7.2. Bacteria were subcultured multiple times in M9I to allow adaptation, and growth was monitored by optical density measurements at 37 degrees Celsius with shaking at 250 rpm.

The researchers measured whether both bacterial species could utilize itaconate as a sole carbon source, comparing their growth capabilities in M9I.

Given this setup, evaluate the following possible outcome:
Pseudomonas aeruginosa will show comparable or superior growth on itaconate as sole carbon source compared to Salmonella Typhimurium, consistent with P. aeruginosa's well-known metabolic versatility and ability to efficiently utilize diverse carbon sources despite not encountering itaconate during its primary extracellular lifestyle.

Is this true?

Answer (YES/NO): YES